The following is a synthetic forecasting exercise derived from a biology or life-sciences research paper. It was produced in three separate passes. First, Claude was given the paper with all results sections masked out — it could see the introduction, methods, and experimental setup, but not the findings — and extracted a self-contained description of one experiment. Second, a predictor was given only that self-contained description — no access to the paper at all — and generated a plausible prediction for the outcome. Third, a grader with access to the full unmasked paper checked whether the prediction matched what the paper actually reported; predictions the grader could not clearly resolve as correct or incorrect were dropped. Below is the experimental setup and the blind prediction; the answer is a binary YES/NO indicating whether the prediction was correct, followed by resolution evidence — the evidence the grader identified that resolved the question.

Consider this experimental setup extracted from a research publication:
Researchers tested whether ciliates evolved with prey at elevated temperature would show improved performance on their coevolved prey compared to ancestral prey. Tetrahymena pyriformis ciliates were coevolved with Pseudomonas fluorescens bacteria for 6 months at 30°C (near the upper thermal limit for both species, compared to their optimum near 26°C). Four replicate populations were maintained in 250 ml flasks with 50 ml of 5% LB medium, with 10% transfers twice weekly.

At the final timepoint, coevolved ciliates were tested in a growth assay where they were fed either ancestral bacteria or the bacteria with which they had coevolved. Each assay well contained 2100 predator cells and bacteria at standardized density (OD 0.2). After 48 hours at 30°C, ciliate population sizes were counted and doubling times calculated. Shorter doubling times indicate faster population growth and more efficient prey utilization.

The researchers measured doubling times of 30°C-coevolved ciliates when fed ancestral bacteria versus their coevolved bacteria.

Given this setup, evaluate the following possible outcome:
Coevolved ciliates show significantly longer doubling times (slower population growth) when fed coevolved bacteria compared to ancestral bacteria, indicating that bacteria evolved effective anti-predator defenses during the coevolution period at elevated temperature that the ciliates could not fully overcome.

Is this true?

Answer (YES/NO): NO